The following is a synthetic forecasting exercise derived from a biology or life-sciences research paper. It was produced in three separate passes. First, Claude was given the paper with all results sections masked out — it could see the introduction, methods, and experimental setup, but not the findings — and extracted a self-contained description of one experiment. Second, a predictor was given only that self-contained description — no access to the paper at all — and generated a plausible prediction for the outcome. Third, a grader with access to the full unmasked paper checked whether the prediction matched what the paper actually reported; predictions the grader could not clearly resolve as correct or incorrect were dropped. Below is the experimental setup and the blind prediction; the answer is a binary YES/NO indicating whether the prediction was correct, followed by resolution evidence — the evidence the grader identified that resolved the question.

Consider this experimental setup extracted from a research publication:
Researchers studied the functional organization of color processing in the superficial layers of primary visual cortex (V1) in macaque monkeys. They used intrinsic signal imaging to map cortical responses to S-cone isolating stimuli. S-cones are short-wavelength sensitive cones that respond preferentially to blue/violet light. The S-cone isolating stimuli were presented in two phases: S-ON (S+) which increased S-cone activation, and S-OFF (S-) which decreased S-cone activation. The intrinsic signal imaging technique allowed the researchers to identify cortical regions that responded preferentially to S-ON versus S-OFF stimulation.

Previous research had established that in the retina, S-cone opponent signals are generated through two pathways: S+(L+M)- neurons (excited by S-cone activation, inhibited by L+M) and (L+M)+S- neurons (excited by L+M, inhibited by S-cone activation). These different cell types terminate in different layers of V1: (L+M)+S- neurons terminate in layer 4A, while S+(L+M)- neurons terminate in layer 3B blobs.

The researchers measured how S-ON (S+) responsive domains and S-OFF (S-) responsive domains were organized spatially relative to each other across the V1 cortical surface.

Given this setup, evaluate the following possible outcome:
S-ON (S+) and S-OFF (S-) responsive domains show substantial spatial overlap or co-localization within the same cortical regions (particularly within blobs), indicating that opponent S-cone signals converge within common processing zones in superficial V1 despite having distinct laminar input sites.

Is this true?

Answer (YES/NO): NO